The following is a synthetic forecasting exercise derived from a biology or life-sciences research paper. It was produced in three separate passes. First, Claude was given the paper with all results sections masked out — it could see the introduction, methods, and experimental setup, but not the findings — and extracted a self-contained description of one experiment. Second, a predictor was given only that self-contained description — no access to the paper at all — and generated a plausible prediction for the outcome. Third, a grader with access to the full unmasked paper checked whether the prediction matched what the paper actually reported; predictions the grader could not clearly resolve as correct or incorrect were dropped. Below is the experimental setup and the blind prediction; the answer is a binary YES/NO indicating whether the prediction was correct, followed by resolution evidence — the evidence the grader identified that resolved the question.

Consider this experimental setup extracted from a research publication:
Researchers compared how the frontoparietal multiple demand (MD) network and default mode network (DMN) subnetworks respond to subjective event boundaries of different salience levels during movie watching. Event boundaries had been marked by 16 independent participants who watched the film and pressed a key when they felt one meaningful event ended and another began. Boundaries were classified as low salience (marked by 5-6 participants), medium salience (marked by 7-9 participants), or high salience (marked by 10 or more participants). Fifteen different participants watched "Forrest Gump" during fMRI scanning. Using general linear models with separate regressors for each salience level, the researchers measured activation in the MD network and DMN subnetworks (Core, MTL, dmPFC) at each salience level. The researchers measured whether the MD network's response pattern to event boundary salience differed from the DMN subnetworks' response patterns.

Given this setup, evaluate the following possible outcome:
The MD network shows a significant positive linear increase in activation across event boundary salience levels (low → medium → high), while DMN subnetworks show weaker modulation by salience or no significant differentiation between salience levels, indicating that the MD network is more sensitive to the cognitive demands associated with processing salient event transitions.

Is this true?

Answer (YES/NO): NO